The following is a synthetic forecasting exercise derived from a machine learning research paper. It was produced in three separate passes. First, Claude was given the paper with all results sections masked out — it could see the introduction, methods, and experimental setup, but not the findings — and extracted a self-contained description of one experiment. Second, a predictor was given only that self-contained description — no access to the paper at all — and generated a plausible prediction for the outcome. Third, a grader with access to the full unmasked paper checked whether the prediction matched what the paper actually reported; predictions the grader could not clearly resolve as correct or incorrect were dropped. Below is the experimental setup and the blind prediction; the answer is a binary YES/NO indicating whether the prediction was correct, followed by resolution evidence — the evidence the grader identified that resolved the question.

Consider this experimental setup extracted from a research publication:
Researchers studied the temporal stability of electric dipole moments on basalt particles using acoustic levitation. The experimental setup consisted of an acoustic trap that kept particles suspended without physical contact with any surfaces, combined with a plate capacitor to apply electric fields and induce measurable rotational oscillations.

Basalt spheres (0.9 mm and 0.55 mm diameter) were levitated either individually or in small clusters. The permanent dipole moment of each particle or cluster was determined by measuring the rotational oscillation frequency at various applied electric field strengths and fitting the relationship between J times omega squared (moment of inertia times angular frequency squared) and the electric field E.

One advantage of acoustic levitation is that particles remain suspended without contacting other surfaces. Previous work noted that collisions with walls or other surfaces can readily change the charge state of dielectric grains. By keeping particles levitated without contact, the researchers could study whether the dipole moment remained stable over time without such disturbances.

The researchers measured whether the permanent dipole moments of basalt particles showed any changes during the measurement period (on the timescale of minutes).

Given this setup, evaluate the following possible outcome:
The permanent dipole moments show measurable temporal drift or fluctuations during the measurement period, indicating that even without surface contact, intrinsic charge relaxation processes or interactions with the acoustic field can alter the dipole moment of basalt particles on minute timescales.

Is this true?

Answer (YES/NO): NO